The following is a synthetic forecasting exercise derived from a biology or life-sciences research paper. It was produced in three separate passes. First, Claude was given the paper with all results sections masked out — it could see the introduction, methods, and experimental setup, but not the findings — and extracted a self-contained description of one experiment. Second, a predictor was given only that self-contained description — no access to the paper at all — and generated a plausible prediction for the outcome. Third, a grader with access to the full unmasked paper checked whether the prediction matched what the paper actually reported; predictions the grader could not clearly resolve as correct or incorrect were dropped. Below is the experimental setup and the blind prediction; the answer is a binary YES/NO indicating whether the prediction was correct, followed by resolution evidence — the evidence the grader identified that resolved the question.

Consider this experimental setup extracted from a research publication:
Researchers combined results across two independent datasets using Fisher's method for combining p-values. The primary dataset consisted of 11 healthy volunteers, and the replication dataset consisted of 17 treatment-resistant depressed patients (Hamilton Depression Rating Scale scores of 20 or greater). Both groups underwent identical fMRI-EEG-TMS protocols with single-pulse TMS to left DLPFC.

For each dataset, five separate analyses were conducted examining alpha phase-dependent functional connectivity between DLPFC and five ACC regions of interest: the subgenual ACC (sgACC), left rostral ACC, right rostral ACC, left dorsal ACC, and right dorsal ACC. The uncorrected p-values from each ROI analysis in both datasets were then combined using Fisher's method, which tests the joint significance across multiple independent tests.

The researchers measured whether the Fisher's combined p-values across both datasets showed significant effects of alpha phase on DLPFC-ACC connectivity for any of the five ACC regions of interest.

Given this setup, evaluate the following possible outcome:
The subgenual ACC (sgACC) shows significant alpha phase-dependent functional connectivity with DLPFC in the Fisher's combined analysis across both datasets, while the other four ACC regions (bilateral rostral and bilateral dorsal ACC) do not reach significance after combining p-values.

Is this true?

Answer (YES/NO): YES